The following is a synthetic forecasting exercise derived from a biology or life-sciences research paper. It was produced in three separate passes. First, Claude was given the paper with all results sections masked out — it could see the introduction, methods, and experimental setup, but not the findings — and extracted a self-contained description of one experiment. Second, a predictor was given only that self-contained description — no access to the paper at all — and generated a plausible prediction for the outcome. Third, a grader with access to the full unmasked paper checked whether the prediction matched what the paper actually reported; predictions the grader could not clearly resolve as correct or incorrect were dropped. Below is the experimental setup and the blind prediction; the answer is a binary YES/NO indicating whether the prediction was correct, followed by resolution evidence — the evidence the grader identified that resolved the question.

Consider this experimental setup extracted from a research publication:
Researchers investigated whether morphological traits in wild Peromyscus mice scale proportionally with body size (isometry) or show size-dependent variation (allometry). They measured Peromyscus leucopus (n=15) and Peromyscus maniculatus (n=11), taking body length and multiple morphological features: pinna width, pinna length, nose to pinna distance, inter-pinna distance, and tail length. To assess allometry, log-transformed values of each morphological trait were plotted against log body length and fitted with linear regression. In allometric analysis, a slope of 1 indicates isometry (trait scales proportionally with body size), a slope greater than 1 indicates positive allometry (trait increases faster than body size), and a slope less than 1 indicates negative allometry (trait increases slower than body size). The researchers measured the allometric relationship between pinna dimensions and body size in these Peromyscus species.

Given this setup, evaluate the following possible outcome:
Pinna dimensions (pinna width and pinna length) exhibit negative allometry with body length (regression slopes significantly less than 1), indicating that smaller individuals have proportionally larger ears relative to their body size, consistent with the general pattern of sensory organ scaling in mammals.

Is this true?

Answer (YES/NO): NO